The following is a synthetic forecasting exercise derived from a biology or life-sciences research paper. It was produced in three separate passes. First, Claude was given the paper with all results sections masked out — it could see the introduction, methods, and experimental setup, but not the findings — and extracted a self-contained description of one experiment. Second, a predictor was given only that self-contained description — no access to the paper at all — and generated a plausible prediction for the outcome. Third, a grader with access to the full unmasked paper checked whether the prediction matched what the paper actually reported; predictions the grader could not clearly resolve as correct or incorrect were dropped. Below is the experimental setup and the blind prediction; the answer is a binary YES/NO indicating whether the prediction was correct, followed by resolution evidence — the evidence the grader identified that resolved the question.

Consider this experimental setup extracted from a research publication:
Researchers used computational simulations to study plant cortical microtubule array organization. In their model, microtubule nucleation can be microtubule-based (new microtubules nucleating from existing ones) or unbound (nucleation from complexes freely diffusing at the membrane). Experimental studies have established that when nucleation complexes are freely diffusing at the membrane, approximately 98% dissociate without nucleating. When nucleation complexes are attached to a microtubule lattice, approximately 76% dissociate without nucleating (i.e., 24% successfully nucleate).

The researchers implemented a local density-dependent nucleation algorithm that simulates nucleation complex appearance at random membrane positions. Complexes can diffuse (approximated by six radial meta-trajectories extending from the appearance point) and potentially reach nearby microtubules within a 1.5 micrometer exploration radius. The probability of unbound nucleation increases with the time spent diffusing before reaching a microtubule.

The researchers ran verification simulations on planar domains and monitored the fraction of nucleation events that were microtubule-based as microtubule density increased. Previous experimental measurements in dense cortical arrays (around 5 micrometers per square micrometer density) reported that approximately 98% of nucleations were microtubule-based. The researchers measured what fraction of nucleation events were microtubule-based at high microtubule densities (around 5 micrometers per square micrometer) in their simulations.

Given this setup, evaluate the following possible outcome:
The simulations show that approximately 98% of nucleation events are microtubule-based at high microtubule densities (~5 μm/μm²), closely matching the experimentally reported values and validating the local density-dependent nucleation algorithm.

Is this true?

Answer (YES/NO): NO